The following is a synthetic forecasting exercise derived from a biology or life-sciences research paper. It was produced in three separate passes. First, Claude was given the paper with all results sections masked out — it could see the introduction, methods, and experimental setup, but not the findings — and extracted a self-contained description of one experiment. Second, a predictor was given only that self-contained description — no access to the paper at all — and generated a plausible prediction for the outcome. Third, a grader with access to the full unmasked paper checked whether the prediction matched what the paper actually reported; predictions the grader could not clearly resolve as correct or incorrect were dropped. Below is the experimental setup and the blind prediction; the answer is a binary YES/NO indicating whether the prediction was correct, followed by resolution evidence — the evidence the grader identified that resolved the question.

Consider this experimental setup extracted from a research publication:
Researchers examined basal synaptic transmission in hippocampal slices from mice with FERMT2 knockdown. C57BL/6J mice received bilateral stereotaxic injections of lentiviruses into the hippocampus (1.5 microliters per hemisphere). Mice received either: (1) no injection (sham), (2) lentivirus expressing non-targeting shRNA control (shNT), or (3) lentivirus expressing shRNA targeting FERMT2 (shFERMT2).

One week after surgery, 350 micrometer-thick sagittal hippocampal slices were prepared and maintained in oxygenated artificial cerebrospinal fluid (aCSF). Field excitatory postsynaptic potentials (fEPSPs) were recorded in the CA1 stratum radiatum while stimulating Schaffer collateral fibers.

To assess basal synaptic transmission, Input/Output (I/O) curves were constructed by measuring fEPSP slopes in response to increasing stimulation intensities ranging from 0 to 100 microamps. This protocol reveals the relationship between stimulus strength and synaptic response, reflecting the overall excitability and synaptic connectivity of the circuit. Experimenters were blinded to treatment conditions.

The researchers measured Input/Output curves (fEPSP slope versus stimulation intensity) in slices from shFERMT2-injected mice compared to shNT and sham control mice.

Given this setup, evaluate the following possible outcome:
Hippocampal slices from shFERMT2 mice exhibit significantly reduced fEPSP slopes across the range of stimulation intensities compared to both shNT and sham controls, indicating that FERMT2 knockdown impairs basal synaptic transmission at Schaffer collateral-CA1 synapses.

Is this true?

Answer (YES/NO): NO